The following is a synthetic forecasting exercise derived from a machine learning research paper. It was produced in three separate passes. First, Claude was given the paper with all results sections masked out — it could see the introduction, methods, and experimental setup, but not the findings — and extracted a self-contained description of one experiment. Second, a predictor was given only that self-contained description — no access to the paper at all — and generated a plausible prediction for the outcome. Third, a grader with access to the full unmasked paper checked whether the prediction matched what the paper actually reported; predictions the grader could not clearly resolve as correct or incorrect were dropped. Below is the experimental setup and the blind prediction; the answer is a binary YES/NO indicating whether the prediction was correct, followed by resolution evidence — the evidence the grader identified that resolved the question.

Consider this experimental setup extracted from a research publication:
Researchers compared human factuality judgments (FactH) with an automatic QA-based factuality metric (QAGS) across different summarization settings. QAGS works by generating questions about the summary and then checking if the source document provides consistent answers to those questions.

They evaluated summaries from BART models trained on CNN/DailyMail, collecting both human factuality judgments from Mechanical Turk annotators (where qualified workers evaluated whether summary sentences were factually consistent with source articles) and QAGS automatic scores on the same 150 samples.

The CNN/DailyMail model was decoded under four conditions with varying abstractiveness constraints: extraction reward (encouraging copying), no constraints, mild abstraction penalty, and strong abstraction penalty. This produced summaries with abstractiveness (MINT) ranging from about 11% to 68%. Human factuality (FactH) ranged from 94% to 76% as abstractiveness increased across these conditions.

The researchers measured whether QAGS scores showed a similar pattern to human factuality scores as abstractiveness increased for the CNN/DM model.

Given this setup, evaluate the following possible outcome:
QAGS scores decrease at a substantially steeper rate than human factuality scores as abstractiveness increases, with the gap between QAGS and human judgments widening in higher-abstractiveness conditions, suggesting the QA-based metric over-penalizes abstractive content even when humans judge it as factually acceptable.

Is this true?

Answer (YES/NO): NO